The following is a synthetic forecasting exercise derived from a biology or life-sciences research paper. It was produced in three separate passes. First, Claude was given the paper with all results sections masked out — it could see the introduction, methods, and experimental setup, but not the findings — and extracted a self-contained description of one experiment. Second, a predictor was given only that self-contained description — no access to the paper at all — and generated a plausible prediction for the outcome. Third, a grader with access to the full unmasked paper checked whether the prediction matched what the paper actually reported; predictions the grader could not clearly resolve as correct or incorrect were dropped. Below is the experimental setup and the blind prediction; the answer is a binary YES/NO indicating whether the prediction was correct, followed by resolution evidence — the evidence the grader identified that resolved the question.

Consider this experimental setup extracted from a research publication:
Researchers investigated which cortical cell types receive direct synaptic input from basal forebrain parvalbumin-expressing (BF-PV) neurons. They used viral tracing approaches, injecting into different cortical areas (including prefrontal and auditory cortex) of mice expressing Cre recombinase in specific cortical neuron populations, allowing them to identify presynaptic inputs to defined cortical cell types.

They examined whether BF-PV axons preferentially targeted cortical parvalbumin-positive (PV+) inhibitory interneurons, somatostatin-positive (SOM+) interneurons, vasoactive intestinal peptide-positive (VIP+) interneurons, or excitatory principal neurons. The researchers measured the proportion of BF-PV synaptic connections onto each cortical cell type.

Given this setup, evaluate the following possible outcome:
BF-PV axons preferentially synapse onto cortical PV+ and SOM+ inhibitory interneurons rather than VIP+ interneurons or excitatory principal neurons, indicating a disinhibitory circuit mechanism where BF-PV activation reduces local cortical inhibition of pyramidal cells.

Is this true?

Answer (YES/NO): NO